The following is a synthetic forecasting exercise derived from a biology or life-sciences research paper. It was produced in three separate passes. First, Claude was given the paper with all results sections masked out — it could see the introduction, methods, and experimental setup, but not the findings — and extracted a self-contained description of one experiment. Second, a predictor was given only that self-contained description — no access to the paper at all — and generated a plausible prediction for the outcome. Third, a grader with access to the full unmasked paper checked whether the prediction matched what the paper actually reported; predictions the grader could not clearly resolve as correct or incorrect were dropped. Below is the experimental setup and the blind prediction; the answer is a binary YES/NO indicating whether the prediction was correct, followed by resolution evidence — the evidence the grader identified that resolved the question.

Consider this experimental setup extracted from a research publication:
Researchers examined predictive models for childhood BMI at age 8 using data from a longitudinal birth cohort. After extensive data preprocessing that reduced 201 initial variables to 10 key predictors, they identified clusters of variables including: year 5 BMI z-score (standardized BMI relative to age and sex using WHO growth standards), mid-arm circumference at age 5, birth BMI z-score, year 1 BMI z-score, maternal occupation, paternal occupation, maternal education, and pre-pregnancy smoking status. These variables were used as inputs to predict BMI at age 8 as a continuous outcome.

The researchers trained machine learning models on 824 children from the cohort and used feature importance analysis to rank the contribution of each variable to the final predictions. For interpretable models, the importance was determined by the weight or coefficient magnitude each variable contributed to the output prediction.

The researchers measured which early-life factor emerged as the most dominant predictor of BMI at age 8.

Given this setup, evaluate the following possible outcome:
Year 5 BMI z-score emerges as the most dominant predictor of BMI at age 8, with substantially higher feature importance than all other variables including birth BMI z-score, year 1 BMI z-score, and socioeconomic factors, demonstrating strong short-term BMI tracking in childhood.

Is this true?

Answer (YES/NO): YES